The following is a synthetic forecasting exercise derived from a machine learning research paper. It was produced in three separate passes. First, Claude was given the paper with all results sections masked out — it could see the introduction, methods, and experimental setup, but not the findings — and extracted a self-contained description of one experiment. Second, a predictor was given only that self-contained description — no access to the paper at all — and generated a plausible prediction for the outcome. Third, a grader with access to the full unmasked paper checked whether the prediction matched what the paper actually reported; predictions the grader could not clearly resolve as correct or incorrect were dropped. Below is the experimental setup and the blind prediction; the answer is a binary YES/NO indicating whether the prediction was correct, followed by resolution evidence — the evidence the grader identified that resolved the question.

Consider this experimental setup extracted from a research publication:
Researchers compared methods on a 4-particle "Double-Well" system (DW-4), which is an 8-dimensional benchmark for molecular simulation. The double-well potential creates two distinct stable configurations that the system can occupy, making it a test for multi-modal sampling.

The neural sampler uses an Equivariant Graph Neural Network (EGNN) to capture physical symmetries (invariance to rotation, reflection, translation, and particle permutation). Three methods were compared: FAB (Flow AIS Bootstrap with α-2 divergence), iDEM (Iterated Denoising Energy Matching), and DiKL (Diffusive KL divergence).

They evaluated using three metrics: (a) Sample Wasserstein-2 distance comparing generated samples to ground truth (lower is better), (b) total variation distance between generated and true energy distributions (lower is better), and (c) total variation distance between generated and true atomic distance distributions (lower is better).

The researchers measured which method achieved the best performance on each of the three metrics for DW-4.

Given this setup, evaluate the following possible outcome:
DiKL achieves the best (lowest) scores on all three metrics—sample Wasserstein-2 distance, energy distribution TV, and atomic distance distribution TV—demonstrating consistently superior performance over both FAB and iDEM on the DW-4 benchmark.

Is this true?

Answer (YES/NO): NO